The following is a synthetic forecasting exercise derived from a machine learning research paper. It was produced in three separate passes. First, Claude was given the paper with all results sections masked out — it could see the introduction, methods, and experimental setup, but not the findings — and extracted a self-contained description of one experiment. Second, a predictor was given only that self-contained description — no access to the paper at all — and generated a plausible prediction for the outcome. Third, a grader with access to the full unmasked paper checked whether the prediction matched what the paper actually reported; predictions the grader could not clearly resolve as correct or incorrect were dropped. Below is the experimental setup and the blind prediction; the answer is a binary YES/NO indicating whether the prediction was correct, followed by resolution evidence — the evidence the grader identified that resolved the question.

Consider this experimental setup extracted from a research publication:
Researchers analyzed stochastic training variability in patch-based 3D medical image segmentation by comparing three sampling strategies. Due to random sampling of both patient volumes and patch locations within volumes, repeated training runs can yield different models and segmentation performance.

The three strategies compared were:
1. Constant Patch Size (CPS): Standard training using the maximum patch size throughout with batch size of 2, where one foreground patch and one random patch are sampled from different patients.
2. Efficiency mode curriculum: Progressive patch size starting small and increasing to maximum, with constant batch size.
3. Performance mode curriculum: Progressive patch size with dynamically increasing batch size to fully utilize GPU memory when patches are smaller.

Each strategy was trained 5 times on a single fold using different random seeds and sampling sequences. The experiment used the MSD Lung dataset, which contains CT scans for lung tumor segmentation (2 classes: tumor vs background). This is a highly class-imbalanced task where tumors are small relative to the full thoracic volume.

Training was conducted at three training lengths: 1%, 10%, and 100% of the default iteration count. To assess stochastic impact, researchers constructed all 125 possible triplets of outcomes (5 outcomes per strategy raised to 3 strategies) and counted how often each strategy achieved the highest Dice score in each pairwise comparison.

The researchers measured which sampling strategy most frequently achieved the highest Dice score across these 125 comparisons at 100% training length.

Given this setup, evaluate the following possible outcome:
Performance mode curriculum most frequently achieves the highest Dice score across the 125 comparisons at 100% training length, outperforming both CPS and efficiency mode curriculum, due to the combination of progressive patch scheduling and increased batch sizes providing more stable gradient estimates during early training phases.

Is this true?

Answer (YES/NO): YES